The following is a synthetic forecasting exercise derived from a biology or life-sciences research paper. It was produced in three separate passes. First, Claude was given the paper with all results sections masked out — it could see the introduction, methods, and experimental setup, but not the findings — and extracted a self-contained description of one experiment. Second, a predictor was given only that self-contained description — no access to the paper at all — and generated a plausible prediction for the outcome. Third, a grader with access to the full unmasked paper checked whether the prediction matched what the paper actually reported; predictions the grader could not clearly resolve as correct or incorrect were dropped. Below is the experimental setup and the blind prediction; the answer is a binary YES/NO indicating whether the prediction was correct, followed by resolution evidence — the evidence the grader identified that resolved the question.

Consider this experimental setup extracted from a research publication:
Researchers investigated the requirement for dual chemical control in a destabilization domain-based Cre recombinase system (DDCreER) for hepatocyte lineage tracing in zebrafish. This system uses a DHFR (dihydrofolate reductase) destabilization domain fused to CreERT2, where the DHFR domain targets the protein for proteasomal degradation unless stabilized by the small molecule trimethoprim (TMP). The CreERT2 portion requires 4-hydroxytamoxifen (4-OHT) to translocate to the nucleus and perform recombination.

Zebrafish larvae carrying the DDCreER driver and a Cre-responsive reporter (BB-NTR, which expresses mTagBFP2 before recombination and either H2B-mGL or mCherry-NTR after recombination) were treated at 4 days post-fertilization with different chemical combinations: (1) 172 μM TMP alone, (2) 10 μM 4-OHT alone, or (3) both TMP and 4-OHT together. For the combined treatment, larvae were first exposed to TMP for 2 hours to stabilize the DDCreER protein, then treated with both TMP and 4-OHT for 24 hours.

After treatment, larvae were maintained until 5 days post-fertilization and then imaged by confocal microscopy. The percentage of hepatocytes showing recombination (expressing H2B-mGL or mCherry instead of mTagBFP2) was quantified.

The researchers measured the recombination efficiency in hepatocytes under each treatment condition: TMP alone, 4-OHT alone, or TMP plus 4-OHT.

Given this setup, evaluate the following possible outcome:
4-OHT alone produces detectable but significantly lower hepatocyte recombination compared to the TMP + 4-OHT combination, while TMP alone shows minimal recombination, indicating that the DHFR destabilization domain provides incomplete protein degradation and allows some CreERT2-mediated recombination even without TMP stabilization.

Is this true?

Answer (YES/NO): YES